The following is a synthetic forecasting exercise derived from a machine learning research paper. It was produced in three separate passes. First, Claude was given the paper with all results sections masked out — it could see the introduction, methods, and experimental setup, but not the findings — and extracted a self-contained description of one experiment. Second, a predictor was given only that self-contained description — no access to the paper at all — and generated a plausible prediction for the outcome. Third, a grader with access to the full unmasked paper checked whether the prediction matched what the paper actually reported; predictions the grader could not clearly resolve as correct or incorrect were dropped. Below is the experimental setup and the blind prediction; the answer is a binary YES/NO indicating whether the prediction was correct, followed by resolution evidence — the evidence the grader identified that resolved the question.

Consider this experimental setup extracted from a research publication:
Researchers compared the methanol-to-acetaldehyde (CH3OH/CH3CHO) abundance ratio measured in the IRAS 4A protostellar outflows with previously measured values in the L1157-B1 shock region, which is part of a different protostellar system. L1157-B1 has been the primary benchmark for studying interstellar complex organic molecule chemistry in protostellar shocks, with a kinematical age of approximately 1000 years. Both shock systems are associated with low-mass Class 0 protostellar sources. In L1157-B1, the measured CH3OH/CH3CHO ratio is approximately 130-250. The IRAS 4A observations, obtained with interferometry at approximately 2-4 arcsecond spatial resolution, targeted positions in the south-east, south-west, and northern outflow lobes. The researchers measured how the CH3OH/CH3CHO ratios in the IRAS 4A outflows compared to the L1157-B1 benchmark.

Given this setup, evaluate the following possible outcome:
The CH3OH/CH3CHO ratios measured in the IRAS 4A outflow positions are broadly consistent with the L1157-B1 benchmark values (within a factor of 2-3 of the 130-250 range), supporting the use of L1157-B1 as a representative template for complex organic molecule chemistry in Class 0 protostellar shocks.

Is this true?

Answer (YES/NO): NO